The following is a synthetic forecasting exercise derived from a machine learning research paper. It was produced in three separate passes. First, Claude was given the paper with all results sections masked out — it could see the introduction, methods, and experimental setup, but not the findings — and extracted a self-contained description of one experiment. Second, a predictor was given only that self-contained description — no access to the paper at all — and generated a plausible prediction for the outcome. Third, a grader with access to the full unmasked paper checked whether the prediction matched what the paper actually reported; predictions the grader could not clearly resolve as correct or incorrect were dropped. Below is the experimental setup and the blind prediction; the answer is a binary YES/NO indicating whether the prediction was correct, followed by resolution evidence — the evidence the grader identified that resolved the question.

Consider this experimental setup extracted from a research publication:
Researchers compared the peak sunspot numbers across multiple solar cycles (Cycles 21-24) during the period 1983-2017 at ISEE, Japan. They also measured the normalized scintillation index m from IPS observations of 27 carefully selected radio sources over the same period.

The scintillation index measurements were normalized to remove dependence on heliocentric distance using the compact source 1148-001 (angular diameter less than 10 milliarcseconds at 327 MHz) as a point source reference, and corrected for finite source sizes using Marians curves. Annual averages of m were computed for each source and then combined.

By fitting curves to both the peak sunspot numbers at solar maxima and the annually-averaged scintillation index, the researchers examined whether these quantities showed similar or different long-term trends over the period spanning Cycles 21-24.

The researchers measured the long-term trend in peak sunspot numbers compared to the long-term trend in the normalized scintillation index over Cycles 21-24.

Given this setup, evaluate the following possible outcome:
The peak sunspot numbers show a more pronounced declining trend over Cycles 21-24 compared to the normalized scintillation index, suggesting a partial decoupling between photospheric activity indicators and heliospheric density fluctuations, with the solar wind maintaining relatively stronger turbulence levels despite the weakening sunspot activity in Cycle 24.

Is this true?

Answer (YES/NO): NO